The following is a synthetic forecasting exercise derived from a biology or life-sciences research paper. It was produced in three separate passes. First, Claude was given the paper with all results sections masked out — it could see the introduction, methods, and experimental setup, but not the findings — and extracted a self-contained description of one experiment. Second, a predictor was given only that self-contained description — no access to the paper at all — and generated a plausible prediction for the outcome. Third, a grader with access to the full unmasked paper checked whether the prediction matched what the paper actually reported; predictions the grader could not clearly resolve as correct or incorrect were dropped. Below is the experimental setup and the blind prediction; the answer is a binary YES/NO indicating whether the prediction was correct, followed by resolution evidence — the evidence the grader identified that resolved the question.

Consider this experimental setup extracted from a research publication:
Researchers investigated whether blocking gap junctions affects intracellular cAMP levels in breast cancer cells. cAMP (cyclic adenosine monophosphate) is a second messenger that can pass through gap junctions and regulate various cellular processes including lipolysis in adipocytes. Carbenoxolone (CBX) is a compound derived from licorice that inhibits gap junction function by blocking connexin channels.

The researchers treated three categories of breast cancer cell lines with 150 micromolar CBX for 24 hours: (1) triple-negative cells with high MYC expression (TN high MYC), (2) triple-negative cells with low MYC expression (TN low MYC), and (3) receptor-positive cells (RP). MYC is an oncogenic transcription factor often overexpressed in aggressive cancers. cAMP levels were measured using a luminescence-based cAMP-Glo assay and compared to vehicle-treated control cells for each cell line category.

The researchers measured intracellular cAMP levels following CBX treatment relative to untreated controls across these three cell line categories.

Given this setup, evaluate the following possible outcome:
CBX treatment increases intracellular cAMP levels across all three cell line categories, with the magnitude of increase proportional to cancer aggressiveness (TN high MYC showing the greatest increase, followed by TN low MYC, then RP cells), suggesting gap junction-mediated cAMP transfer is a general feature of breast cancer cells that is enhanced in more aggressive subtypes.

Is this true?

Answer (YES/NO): NO